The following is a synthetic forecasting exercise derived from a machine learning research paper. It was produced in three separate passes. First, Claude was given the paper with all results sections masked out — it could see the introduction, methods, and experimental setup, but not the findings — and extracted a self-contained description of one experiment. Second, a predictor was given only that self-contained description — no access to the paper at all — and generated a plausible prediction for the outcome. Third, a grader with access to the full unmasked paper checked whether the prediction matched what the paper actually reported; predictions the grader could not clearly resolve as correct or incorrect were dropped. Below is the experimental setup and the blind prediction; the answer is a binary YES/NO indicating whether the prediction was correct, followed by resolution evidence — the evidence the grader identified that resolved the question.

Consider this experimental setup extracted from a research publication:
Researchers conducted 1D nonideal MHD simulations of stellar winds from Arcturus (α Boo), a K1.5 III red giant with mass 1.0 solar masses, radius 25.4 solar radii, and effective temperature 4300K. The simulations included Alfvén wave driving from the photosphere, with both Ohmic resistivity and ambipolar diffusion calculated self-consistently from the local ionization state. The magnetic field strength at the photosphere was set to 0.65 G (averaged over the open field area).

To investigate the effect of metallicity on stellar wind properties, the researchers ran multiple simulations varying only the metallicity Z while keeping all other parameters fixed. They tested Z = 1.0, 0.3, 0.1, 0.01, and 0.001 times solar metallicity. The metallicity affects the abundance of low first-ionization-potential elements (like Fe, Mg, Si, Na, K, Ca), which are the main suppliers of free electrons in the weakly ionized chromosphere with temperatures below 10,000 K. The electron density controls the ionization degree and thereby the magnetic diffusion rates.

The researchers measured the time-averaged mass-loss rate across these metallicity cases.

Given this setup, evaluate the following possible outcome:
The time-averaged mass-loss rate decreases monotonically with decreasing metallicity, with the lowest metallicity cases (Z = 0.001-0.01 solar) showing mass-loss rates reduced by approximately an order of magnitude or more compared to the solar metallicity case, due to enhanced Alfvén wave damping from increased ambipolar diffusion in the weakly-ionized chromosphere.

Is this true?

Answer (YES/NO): NO